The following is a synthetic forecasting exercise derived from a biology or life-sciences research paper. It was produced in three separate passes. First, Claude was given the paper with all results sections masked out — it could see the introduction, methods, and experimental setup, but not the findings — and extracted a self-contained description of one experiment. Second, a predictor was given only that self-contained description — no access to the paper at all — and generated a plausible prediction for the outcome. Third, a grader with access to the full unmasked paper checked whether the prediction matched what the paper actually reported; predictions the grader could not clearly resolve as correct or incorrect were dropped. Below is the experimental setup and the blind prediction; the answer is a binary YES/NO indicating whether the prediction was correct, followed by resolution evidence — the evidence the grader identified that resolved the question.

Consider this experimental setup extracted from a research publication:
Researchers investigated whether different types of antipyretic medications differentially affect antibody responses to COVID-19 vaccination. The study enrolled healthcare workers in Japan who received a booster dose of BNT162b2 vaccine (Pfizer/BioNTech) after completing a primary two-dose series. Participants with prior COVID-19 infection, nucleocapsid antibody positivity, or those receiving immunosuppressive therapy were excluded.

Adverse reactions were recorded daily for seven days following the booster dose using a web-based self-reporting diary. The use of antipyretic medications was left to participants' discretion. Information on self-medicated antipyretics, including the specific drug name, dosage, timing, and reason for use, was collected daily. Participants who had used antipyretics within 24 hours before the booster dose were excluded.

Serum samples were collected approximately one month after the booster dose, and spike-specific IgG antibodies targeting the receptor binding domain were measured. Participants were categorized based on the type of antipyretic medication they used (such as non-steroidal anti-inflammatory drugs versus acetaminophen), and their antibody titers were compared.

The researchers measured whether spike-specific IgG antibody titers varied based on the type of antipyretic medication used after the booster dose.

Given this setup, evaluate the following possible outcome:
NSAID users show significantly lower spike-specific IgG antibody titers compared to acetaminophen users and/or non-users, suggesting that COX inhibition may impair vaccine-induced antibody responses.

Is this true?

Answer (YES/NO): NO